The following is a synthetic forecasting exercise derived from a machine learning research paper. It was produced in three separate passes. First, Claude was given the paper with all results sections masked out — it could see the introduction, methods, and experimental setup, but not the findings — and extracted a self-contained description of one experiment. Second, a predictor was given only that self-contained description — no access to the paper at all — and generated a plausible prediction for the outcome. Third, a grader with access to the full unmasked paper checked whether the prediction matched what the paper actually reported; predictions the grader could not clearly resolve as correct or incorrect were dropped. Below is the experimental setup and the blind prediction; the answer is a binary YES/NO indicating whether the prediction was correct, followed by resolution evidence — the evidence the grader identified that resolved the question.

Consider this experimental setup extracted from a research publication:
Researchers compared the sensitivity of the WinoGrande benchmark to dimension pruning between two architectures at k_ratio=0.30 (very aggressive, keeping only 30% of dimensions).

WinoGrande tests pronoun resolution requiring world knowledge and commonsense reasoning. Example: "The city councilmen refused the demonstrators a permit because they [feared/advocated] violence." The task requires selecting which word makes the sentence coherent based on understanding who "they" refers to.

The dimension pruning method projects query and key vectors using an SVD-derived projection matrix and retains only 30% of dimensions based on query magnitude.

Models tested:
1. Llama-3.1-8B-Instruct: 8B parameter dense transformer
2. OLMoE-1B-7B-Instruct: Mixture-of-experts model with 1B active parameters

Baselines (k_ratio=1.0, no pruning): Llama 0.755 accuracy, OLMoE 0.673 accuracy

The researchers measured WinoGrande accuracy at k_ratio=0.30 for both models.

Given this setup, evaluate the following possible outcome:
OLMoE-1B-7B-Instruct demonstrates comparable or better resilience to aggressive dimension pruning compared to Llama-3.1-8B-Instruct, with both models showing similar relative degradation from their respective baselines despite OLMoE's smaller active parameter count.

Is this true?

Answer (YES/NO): NO